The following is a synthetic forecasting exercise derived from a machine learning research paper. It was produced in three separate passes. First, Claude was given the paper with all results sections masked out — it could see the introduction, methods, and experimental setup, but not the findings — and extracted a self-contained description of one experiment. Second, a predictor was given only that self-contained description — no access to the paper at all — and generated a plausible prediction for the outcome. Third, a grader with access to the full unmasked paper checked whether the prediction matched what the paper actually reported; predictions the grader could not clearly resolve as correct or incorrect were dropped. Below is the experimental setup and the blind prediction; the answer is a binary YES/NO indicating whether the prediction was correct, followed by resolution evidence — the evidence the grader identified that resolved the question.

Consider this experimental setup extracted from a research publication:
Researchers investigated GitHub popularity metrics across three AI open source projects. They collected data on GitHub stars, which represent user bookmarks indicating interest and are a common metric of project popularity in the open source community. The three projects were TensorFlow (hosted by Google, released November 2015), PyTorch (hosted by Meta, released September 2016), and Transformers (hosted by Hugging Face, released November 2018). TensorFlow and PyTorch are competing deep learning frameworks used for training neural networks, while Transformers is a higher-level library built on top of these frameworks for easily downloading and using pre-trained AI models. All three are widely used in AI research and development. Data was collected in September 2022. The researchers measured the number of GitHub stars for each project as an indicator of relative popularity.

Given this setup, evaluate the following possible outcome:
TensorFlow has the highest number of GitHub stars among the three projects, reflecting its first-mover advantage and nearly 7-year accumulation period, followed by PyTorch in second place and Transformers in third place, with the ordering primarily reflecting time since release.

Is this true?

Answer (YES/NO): NO